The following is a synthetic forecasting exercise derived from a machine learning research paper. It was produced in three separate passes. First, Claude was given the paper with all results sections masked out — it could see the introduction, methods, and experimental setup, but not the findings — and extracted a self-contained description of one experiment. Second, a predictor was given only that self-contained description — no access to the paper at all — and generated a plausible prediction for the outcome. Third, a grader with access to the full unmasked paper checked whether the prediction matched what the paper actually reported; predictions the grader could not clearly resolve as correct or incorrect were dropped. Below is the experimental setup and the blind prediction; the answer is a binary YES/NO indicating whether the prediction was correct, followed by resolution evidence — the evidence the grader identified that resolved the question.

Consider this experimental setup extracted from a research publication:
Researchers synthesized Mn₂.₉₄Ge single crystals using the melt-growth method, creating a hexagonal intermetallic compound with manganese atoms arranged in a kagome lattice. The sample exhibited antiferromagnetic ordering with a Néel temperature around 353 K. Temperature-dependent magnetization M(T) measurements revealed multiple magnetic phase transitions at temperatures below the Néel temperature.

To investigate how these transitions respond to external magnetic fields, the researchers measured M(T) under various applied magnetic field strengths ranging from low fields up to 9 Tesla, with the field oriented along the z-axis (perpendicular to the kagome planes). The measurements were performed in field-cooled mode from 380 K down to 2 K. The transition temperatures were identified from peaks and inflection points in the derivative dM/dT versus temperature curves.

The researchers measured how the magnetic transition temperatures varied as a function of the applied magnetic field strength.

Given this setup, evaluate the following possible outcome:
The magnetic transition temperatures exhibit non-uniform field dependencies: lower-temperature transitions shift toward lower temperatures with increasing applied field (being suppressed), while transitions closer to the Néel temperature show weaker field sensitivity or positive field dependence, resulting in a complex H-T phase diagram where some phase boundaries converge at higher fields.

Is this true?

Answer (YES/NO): NO